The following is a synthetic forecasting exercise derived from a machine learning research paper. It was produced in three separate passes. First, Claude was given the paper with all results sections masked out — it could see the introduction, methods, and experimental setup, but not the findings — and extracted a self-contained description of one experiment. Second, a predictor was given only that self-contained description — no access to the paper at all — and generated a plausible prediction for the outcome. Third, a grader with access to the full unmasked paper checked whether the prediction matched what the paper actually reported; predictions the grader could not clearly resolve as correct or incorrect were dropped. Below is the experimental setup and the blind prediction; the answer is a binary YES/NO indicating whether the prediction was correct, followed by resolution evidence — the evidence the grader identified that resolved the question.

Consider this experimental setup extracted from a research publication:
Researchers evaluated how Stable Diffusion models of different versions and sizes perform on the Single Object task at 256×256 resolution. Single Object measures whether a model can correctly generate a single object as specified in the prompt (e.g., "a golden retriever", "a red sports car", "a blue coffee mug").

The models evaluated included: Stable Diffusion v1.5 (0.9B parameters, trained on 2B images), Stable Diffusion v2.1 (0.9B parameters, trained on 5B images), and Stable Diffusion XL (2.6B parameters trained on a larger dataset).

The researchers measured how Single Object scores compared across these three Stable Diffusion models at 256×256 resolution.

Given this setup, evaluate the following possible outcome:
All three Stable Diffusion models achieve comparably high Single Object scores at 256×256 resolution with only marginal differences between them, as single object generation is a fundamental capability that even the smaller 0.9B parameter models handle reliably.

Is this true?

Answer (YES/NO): NO